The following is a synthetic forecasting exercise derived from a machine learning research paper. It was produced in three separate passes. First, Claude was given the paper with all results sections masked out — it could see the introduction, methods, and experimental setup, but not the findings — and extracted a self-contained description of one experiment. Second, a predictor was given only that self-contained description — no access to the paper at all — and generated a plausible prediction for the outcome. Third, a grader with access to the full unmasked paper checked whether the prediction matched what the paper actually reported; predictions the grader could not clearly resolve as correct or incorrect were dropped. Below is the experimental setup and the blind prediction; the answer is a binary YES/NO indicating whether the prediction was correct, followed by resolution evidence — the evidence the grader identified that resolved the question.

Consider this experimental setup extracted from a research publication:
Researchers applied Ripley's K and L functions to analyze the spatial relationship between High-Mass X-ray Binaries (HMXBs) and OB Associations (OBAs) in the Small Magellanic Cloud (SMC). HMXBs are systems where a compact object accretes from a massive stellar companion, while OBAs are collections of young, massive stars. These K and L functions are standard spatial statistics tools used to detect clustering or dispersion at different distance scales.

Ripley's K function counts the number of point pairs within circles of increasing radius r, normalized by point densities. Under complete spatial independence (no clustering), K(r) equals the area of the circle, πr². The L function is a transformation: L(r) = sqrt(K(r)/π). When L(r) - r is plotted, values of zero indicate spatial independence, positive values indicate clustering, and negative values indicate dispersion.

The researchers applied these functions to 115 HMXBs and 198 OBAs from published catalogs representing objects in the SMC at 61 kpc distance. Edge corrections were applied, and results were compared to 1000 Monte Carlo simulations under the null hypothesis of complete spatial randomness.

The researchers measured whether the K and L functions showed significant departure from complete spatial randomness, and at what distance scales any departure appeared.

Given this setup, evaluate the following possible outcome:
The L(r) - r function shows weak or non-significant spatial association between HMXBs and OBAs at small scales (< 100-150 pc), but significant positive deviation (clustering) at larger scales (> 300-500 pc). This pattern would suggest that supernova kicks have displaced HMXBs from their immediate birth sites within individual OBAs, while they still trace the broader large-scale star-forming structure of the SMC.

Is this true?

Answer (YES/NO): NO